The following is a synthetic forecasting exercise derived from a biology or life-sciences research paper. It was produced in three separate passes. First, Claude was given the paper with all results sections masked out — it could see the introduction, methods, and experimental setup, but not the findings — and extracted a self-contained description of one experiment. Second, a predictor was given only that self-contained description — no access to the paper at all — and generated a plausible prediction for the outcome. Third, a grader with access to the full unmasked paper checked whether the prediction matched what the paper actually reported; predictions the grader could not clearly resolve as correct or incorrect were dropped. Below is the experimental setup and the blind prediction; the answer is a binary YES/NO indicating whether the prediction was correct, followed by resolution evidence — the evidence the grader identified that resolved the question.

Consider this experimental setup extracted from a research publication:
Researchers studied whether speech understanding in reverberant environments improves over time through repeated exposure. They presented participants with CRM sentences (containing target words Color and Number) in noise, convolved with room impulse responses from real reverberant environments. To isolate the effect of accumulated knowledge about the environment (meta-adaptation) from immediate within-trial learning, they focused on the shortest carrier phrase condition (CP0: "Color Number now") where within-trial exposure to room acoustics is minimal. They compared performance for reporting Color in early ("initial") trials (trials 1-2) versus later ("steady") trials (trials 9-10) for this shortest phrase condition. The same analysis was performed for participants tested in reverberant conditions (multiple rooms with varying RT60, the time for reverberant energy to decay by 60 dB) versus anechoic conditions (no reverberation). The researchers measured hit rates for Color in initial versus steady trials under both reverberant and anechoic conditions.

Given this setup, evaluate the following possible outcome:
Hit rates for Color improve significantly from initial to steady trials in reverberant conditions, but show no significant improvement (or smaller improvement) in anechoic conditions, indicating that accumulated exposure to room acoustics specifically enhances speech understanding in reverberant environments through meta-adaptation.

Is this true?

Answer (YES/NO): YES